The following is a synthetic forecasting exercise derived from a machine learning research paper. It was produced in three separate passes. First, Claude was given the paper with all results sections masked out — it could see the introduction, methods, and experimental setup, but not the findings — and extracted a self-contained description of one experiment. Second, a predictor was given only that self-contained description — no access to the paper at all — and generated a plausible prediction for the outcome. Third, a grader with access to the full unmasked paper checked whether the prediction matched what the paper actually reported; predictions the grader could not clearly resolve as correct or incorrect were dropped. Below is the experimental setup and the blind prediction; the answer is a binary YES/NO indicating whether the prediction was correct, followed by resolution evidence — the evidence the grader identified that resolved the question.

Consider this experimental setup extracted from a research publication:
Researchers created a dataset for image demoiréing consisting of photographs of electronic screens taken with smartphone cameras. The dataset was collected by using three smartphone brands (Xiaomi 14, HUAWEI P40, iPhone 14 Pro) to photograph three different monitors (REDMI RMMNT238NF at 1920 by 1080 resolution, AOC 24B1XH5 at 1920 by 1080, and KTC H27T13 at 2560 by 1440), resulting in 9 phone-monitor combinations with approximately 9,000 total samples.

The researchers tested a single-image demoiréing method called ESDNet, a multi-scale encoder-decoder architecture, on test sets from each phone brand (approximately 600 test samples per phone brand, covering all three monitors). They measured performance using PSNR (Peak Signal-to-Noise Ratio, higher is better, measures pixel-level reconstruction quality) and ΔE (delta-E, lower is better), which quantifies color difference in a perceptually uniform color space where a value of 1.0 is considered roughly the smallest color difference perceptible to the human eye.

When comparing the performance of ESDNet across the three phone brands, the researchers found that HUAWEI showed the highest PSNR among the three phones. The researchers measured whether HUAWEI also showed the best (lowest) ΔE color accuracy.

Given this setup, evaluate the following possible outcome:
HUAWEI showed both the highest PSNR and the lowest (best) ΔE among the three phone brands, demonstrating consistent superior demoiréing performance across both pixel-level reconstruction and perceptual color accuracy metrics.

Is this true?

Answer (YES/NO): YES